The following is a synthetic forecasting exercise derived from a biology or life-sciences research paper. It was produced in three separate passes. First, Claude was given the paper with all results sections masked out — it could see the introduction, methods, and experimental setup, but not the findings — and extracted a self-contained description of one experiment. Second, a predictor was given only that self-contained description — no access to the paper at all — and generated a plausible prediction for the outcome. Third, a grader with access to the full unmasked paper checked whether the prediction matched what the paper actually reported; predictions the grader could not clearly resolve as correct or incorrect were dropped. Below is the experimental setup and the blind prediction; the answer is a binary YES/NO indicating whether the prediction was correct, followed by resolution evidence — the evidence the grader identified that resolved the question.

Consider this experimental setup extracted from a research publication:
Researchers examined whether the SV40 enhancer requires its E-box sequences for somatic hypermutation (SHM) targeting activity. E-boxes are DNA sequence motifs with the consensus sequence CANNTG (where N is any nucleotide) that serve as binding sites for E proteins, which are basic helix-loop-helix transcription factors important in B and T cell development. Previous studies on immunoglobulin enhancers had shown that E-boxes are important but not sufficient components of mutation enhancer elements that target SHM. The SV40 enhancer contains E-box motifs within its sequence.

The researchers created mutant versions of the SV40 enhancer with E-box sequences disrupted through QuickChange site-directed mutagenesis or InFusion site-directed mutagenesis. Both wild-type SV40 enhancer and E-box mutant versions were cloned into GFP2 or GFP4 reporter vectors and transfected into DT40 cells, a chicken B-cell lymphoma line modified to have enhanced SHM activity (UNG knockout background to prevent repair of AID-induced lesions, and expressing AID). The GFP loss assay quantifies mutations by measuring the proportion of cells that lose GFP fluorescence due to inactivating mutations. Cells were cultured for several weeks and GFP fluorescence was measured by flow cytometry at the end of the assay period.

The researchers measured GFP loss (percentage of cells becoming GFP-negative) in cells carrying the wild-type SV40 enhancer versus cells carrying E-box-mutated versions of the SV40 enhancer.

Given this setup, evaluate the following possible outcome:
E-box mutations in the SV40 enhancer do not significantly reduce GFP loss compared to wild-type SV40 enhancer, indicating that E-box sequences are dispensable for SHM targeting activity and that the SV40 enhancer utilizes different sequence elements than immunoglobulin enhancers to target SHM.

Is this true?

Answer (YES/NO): NO